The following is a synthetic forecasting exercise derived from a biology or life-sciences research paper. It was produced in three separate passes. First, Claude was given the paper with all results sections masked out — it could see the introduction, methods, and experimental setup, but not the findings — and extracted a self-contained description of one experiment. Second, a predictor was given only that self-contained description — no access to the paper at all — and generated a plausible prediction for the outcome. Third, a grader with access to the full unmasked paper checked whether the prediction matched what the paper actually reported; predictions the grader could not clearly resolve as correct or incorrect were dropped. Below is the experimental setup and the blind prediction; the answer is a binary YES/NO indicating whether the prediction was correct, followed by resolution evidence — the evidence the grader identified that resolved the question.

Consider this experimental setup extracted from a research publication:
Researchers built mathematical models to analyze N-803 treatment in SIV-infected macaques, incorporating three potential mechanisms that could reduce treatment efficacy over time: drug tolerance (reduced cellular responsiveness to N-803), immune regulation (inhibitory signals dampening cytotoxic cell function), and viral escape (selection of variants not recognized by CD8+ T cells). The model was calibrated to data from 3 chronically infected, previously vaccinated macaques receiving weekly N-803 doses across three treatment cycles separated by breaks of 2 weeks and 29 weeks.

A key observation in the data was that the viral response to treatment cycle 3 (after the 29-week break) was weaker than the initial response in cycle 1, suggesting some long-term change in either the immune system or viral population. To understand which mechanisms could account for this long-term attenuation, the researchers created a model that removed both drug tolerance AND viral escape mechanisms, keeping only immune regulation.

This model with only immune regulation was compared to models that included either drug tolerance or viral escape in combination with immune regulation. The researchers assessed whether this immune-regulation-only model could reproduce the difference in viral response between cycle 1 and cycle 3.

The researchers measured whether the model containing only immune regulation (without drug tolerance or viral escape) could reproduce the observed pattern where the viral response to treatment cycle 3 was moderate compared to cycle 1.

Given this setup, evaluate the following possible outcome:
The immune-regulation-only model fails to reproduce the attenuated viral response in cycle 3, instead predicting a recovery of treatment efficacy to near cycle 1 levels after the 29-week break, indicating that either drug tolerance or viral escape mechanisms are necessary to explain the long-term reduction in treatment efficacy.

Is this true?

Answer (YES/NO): YES